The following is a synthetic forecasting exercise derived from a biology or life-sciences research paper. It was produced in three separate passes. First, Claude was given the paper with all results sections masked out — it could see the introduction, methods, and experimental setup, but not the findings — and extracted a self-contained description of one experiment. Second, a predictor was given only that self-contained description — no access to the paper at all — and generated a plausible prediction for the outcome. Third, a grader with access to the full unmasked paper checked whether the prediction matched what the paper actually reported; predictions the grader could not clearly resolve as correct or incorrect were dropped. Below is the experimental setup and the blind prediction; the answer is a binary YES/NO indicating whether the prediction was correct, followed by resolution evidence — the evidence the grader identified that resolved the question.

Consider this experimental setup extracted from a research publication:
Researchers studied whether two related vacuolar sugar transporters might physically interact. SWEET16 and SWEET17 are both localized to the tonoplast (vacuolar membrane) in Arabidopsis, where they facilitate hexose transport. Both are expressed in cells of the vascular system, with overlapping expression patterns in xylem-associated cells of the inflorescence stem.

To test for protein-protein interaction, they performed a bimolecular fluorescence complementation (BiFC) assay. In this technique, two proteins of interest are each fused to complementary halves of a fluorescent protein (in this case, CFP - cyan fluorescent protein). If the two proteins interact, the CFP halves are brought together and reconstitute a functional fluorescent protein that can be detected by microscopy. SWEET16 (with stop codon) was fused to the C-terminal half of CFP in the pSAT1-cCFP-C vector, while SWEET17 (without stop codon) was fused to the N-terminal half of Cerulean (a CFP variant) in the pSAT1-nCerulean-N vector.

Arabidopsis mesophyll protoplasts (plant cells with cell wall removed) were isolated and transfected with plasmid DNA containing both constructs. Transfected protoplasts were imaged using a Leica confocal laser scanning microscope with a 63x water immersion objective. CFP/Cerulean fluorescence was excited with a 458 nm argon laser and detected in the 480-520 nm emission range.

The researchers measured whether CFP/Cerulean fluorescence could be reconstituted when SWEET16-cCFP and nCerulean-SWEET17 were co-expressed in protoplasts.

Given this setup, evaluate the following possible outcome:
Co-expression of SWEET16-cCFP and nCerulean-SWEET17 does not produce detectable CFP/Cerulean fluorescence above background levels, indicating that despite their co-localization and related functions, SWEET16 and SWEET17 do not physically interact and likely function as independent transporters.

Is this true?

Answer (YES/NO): NO